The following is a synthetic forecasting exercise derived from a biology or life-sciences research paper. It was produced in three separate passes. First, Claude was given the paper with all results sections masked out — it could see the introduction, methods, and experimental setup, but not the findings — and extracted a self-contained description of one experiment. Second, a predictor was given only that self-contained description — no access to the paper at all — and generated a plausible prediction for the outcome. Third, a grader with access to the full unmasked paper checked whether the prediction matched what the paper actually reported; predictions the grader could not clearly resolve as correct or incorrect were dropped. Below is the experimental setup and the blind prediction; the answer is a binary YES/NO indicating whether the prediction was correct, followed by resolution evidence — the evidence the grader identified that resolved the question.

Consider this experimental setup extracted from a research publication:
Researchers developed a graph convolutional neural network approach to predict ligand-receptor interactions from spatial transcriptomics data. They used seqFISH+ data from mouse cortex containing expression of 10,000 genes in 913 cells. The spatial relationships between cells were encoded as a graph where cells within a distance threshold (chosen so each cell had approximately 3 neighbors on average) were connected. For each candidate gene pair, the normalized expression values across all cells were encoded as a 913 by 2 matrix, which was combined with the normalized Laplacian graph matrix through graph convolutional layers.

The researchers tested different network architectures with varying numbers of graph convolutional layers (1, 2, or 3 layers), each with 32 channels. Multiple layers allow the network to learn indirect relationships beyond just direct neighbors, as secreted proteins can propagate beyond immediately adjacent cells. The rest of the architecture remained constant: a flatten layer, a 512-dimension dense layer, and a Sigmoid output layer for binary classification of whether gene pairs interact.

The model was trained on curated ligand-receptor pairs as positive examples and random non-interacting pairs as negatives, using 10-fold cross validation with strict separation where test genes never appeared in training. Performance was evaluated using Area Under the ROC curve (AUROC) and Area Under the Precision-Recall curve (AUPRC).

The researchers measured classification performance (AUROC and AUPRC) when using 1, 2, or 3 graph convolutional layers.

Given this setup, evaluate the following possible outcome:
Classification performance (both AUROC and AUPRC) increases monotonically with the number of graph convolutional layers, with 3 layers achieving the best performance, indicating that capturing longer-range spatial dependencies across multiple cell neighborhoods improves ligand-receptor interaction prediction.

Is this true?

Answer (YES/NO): NO